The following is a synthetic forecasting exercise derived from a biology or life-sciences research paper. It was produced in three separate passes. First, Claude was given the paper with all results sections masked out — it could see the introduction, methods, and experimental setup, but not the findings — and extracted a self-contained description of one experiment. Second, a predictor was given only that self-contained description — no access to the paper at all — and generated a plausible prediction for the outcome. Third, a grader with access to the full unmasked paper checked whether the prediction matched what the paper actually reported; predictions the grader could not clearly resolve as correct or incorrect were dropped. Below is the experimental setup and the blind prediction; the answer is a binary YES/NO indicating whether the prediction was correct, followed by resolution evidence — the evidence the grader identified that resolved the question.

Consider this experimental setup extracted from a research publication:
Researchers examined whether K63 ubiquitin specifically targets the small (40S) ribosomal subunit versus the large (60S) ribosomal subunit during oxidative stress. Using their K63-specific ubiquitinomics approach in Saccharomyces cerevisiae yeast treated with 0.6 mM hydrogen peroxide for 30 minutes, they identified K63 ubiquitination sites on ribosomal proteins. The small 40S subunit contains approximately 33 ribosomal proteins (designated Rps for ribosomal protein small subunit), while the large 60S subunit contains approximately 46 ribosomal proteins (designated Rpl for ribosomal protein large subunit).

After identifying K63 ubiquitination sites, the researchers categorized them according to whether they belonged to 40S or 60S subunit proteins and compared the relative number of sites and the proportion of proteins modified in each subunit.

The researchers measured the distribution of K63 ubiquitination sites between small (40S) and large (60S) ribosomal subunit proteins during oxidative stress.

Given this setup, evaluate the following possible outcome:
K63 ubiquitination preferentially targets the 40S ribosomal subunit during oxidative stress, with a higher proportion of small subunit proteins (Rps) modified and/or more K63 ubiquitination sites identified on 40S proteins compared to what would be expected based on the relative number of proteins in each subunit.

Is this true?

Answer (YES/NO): YES